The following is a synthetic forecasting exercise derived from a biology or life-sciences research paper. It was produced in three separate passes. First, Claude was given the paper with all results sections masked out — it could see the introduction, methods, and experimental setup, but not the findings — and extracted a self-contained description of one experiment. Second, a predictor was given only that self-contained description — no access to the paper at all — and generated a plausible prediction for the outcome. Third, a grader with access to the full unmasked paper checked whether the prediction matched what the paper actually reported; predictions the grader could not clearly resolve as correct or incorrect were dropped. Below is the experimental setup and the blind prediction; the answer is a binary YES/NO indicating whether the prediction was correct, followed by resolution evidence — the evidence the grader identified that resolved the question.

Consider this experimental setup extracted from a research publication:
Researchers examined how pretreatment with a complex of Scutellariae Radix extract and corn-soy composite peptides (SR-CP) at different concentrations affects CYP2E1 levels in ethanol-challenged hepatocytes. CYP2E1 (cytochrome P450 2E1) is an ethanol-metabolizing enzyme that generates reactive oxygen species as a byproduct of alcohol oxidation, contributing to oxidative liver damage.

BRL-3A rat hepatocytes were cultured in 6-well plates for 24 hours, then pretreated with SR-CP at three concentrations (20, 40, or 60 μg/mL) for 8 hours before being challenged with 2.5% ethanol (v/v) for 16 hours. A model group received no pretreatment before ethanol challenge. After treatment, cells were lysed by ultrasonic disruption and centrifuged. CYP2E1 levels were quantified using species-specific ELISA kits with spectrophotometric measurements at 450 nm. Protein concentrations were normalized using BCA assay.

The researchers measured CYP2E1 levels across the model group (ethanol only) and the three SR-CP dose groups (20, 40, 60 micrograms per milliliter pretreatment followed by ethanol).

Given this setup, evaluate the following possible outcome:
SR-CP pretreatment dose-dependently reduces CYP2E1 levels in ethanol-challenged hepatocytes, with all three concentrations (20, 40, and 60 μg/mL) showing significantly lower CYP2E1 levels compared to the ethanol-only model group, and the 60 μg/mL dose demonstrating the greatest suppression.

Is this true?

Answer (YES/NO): NO